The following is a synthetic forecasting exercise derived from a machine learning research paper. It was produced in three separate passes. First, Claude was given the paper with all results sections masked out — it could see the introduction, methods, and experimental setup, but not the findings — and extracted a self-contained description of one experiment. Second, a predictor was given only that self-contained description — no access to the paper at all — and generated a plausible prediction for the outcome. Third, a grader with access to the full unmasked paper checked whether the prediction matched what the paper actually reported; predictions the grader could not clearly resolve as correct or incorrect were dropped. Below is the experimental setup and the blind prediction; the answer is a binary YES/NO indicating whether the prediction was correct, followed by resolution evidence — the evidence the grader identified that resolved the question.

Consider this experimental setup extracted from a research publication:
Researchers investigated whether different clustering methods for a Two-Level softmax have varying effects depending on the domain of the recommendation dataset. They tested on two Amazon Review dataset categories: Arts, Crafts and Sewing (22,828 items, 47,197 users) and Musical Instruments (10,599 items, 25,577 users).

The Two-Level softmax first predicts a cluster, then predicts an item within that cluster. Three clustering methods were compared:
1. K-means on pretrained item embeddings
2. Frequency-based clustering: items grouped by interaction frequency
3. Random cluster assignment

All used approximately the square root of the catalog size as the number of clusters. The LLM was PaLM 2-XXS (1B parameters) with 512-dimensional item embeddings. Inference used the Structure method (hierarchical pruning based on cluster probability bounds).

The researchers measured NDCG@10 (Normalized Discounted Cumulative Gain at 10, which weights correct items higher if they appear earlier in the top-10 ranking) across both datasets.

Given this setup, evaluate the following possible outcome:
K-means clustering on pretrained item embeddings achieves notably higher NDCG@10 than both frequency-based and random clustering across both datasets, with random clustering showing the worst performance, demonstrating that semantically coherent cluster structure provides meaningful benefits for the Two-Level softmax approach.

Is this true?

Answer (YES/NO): NO